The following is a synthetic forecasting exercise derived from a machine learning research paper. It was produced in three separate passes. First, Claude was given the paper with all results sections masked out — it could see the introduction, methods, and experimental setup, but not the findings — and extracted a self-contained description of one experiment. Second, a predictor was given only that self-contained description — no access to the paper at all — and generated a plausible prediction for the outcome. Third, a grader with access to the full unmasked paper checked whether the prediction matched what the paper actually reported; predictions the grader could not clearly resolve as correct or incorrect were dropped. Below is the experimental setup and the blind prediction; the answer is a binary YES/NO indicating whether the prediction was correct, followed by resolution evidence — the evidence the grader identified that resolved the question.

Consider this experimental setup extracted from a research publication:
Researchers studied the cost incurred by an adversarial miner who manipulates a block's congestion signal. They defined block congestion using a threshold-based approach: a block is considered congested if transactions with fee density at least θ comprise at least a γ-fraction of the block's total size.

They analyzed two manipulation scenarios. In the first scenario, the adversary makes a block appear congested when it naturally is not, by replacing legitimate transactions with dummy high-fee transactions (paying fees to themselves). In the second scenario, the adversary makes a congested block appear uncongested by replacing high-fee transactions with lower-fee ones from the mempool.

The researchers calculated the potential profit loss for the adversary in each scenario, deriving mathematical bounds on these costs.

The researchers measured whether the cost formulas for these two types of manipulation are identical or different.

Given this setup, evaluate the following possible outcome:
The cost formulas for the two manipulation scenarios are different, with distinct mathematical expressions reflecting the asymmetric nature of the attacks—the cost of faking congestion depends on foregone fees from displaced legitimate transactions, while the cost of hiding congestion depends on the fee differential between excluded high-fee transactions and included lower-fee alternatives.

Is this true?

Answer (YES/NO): YES